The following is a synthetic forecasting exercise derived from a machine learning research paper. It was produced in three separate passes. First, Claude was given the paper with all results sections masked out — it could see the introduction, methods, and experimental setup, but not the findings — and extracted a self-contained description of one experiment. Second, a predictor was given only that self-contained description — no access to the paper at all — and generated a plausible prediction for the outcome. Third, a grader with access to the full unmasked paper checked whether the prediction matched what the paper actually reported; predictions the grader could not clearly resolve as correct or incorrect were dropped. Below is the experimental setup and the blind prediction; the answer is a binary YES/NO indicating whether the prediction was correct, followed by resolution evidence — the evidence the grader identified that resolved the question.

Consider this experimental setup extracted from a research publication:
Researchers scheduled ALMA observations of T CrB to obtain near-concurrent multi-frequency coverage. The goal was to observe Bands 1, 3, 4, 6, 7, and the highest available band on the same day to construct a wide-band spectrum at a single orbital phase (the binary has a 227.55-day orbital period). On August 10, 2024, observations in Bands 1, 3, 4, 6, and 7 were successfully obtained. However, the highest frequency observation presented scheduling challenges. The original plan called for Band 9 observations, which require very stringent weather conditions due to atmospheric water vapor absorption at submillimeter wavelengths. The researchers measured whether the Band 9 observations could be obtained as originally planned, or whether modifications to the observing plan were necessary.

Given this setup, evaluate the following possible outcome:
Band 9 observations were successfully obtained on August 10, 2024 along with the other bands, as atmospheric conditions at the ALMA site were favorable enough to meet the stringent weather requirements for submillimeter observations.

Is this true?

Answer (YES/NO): NO